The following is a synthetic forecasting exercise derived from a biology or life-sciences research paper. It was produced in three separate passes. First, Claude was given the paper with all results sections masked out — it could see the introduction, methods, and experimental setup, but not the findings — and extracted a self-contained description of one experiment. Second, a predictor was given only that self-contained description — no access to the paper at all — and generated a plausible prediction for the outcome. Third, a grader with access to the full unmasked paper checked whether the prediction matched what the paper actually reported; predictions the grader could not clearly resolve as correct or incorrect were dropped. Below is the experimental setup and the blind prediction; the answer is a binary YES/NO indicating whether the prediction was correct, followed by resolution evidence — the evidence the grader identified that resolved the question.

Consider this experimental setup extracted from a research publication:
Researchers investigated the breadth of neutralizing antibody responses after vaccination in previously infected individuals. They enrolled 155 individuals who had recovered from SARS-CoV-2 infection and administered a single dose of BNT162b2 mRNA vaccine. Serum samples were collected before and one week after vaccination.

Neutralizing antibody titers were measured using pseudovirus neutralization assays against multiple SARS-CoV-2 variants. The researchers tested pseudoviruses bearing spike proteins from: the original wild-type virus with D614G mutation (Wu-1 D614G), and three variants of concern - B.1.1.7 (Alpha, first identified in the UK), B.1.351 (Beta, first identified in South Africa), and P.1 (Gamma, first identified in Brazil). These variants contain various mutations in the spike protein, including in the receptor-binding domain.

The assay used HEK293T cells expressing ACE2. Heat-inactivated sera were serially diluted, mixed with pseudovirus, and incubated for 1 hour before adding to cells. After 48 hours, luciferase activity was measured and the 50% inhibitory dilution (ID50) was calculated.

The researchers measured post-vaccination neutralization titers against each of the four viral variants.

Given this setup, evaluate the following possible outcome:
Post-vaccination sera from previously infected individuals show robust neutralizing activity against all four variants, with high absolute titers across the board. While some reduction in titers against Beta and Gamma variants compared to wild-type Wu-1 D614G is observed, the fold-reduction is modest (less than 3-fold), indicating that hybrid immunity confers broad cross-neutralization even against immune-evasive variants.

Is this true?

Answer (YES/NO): NO